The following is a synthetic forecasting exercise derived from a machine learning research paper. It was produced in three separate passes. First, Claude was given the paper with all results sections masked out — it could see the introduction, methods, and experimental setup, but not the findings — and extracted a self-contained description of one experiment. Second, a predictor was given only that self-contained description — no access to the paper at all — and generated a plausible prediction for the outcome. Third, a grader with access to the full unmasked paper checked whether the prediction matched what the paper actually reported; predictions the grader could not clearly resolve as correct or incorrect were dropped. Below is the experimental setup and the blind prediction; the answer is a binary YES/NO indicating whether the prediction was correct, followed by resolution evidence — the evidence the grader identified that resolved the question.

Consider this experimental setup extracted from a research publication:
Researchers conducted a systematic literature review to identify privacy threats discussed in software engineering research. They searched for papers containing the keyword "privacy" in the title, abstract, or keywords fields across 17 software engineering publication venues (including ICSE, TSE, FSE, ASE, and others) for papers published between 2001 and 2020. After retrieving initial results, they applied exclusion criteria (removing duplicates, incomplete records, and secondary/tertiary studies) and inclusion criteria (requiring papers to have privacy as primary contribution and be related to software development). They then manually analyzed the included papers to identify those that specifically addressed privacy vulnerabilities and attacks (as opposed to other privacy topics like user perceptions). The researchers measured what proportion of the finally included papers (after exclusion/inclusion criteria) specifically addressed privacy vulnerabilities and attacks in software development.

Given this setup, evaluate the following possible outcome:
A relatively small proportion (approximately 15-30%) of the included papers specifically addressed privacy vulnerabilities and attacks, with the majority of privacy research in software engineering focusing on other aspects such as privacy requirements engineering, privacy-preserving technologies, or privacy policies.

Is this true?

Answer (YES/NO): NO